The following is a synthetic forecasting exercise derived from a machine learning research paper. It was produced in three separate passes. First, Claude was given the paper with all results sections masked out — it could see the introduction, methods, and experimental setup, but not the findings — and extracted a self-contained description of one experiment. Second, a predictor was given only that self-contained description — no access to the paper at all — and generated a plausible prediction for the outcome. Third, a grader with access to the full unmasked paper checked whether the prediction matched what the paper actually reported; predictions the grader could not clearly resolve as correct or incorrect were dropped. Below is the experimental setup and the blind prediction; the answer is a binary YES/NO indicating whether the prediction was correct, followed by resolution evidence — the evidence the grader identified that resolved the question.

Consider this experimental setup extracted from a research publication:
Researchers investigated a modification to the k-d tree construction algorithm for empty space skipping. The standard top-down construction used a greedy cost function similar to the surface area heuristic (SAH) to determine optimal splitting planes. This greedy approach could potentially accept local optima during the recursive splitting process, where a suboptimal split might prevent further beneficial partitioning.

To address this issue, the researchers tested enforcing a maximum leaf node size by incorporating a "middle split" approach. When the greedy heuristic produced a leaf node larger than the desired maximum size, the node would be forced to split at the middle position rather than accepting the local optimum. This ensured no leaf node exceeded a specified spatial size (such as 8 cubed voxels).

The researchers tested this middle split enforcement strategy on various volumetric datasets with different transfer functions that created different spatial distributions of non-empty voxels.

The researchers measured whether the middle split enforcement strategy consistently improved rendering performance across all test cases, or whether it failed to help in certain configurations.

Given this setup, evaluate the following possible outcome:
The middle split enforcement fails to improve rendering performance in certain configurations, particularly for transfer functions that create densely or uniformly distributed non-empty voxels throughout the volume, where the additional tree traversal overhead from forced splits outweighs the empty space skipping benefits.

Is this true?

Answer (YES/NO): NO